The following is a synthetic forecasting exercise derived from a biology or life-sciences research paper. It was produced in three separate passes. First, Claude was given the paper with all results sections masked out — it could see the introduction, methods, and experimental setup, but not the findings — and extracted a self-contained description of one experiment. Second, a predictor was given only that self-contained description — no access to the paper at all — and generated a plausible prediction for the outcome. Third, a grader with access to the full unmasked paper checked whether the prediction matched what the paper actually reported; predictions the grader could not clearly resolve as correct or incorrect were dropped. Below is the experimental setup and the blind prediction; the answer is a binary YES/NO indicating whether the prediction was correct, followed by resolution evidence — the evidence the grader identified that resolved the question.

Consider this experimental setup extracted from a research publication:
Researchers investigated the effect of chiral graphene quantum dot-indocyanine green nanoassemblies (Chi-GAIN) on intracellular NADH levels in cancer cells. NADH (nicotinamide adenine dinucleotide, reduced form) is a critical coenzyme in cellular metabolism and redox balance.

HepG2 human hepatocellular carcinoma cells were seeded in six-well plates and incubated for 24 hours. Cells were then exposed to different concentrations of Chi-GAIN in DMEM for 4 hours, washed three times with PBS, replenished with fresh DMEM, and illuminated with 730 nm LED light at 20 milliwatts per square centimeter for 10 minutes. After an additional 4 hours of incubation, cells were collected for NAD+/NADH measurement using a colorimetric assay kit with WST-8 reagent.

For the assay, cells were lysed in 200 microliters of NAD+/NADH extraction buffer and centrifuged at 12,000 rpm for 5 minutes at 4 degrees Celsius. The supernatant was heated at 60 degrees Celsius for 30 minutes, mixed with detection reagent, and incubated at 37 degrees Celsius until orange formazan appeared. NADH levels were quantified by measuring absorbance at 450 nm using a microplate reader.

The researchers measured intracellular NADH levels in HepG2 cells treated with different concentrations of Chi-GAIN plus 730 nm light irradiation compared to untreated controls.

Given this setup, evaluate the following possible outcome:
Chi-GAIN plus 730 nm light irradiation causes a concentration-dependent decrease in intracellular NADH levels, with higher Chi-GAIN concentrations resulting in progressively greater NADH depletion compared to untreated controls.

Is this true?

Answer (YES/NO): YES